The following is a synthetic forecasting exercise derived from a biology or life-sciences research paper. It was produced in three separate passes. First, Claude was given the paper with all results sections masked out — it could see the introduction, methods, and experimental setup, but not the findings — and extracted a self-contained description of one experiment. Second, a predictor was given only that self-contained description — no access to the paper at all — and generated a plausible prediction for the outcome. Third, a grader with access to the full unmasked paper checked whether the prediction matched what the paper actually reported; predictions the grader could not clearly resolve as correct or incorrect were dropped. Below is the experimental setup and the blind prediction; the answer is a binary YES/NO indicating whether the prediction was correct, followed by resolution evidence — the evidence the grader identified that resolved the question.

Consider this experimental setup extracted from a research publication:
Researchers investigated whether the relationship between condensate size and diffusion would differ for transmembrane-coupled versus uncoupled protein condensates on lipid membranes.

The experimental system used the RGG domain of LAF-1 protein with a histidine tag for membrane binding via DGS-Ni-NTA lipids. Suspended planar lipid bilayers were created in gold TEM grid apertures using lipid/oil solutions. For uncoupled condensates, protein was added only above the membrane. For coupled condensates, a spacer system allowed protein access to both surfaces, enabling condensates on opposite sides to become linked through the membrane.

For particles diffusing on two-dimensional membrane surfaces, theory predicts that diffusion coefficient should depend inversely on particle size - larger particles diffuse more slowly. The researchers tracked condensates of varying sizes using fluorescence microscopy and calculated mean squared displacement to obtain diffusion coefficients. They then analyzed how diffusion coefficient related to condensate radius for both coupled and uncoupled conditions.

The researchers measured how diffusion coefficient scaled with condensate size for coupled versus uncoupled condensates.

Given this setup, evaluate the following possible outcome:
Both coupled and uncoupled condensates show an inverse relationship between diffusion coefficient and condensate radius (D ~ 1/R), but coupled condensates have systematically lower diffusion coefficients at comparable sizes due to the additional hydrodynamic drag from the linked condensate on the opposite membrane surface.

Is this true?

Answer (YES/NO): NO